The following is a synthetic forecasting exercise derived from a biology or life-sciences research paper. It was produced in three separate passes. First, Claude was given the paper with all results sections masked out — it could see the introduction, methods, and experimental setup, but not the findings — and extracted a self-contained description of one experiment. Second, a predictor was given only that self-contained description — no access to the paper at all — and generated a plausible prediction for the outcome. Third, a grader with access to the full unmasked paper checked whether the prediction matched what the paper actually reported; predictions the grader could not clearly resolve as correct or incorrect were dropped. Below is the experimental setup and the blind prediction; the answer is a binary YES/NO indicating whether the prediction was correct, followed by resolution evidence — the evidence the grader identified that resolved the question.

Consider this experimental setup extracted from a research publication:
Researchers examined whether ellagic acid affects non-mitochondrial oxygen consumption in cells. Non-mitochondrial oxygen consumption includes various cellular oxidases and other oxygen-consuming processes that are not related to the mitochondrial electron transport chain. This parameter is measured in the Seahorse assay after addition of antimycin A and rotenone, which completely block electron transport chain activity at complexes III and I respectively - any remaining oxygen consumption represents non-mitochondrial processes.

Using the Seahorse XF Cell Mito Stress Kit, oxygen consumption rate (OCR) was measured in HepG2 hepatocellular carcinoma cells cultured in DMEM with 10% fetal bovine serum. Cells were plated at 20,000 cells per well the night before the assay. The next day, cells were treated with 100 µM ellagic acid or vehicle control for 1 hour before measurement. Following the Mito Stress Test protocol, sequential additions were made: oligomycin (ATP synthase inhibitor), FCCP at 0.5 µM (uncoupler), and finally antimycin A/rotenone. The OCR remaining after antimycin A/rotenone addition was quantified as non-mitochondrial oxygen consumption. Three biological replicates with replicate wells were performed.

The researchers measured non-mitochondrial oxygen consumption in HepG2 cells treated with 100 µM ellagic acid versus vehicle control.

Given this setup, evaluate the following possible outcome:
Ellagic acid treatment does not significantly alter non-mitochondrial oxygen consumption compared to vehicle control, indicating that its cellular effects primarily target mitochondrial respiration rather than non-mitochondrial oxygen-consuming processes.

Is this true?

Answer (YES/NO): NO